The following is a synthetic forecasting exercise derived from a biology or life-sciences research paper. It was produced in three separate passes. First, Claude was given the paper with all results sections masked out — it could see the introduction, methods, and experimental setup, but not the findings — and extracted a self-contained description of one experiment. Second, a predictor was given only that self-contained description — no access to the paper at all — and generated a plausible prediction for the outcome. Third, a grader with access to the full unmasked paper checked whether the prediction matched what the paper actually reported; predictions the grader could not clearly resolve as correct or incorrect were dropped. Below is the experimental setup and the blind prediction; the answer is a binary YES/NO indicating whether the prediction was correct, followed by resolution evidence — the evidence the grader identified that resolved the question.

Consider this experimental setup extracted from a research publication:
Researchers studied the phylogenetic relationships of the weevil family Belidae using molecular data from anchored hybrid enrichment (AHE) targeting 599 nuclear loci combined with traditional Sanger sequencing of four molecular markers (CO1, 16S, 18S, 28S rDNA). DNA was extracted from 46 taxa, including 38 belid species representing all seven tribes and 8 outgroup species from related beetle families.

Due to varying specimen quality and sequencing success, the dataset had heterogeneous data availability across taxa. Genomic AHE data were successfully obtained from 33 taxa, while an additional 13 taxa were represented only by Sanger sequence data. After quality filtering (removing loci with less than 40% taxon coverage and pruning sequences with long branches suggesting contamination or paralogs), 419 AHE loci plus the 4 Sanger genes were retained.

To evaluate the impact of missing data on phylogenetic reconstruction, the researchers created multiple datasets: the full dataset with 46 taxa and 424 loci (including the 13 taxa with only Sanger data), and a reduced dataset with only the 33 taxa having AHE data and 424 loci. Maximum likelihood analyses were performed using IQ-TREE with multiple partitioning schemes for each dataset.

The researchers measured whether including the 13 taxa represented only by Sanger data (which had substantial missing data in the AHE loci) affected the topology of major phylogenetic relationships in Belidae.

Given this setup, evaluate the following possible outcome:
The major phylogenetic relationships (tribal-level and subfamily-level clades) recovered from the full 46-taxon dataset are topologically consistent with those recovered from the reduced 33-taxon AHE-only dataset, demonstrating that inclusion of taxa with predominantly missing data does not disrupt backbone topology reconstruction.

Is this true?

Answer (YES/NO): YES